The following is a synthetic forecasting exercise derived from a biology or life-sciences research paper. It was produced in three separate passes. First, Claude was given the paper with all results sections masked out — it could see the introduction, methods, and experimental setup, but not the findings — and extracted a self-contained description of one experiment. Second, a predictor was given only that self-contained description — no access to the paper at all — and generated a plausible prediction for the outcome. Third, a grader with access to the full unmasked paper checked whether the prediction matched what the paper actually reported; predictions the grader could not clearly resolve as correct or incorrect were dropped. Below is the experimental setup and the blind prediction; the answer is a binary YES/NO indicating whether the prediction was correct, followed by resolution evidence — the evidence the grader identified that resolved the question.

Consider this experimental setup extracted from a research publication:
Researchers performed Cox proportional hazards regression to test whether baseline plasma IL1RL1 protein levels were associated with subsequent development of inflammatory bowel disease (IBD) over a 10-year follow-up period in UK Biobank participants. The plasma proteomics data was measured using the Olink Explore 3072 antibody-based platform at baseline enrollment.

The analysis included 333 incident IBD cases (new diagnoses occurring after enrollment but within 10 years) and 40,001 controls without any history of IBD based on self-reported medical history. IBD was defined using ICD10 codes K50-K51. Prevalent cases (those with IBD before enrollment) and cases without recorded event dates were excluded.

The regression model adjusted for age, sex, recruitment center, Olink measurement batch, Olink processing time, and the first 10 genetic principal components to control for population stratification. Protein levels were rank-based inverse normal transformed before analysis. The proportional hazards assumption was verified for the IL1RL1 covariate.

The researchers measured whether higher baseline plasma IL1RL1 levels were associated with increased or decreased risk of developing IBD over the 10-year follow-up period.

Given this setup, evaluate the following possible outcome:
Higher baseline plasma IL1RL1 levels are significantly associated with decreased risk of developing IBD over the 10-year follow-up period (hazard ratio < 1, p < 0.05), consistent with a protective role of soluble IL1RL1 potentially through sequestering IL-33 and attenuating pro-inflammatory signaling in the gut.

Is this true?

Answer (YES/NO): NO